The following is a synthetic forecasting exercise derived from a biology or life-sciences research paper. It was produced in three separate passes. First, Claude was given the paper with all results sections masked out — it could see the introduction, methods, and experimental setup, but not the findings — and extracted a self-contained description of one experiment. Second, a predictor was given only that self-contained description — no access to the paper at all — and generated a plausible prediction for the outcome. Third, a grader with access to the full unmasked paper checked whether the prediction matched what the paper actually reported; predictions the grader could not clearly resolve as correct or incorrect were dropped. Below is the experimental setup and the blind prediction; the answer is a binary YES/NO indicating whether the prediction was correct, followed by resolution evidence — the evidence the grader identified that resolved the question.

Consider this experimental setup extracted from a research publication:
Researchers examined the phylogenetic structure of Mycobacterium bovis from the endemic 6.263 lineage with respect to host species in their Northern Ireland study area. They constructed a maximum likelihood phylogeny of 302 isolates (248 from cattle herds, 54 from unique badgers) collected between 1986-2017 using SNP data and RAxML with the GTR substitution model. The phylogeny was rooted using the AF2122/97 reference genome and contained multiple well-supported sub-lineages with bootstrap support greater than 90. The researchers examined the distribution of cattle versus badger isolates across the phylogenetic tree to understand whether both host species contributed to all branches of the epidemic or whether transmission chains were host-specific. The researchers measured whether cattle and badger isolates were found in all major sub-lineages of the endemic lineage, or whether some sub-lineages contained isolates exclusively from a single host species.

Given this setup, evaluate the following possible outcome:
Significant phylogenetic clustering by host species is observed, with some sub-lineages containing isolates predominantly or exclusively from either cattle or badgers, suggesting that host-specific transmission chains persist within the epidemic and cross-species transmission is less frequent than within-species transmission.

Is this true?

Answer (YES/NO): NO